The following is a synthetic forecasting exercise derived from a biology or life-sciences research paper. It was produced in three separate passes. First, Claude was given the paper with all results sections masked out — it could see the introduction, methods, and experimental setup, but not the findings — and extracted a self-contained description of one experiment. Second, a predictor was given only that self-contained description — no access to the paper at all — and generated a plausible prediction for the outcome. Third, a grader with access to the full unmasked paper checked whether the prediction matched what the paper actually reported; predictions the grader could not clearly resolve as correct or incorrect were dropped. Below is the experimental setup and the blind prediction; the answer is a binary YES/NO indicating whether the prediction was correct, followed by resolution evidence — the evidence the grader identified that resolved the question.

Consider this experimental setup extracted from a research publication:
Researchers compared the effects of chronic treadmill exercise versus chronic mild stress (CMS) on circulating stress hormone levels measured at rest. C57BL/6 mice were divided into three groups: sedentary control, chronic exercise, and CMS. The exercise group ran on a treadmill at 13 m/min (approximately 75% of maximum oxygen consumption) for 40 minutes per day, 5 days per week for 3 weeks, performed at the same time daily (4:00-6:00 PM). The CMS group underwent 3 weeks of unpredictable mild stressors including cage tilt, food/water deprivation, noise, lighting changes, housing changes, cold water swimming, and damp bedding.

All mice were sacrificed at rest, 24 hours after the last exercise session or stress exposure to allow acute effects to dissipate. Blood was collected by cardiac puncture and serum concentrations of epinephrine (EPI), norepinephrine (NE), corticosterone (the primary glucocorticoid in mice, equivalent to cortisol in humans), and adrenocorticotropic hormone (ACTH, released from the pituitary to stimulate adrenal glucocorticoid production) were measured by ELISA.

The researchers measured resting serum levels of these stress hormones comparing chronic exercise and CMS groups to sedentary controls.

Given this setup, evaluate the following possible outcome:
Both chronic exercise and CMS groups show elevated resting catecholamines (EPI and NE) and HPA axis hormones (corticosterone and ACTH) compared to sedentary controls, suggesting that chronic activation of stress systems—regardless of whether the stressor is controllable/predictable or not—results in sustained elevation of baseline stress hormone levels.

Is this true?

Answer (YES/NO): NO